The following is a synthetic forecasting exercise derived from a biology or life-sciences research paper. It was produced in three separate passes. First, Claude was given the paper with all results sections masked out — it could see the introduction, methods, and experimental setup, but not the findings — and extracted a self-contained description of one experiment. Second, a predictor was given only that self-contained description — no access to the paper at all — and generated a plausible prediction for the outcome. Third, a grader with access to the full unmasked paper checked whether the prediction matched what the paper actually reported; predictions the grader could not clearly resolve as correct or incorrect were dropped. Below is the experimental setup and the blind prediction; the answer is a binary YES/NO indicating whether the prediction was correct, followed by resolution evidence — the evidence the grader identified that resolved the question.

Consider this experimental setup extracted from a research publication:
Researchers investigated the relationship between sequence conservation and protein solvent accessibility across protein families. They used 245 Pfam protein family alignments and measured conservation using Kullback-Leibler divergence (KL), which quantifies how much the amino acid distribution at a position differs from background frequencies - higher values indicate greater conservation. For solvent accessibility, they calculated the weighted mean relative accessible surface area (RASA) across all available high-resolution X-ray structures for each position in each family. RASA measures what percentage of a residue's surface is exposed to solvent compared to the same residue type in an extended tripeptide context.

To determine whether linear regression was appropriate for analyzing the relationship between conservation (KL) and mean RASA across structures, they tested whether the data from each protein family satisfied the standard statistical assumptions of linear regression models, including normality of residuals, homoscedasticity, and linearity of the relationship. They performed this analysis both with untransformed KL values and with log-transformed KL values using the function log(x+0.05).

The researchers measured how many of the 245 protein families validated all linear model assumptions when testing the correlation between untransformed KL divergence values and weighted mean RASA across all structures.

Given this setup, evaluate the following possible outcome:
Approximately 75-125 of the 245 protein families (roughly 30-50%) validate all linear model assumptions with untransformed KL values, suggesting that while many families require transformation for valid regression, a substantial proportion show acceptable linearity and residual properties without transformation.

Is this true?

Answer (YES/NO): NO